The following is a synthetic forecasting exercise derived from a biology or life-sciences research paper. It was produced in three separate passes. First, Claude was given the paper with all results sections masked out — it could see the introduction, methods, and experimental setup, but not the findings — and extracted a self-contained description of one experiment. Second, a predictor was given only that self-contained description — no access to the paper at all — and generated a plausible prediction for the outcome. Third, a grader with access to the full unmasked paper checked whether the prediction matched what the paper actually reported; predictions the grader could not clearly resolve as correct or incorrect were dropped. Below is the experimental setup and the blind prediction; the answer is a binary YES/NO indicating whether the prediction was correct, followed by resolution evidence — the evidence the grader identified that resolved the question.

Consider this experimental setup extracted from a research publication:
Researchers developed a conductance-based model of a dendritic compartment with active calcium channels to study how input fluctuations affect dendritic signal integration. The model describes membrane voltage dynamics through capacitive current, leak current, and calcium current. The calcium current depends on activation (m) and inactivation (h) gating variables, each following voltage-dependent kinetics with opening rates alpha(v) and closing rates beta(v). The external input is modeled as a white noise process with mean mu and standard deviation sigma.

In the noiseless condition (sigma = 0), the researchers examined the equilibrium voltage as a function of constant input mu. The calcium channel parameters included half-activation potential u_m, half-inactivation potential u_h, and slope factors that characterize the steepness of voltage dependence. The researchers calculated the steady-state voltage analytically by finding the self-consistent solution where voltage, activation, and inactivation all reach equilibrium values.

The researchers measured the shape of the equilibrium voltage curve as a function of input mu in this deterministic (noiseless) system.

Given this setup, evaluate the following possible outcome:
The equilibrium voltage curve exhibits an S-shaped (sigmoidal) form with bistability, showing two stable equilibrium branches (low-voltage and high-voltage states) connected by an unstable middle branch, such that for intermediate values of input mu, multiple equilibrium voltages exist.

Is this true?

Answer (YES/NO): NO